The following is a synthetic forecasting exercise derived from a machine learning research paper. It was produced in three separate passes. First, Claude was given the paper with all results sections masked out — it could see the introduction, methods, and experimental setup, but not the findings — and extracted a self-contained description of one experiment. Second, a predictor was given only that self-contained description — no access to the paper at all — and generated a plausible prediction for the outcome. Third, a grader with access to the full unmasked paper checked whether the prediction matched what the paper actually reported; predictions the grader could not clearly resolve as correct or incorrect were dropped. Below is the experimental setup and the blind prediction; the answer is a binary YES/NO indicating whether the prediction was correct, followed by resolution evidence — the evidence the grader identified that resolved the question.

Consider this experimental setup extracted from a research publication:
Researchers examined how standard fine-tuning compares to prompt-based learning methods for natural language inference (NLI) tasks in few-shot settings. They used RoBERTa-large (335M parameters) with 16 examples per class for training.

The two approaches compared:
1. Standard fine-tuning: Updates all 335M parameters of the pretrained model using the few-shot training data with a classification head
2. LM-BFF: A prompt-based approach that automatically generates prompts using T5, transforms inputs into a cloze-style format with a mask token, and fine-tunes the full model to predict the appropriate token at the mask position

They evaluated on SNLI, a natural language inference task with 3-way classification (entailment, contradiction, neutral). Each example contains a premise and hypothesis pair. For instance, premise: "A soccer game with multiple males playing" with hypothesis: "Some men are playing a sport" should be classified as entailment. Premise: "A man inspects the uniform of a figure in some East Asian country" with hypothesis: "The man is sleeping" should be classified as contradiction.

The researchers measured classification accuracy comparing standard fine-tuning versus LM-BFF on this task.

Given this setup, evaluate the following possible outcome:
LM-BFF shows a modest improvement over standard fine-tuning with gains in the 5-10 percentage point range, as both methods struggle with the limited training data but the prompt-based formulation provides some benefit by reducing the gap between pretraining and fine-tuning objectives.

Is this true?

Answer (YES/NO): NO